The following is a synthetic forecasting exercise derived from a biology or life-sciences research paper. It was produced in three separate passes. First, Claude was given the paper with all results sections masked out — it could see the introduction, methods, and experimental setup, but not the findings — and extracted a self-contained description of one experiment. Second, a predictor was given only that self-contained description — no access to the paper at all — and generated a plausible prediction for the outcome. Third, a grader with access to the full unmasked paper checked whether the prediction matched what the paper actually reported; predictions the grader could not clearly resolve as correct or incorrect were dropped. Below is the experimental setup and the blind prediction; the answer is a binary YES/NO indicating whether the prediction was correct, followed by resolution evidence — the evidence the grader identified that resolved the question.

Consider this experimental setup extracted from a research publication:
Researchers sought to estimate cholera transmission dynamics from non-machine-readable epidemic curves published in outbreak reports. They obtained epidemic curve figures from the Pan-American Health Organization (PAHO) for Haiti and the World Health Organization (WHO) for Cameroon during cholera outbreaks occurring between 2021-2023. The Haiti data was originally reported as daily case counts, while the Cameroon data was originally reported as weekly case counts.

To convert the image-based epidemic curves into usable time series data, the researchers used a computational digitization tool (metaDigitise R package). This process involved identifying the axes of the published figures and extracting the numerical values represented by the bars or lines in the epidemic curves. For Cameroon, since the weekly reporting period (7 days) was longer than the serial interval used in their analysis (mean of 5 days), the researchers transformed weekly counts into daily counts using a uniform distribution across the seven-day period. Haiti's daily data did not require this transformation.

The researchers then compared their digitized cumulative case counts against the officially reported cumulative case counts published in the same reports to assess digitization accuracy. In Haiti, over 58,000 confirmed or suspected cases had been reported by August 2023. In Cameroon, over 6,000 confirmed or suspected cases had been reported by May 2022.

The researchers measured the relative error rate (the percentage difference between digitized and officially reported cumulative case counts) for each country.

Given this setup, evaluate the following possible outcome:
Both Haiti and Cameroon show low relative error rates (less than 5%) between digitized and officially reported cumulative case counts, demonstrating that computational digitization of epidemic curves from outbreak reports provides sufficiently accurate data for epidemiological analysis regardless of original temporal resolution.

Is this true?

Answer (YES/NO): NO